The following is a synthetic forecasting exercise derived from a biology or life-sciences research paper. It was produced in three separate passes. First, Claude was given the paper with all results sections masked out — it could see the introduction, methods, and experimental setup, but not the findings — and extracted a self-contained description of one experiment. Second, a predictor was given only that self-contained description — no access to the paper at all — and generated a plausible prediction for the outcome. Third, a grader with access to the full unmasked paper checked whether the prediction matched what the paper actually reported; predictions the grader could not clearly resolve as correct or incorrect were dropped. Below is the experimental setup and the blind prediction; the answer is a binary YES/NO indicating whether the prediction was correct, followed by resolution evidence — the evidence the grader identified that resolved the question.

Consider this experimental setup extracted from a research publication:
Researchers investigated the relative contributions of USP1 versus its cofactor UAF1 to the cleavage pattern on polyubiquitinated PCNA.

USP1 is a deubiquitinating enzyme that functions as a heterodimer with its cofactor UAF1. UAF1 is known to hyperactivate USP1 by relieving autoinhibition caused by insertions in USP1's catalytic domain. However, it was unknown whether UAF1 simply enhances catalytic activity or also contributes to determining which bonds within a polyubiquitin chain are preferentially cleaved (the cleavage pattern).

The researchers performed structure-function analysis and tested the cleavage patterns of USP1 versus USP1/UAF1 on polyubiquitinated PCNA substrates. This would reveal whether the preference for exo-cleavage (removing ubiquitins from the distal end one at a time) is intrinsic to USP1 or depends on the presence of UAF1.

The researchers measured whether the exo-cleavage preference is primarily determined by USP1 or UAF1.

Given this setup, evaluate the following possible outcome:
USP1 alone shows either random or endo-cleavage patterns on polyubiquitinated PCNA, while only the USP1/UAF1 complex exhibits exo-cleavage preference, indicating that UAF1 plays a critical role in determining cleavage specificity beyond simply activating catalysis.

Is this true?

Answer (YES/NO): NO